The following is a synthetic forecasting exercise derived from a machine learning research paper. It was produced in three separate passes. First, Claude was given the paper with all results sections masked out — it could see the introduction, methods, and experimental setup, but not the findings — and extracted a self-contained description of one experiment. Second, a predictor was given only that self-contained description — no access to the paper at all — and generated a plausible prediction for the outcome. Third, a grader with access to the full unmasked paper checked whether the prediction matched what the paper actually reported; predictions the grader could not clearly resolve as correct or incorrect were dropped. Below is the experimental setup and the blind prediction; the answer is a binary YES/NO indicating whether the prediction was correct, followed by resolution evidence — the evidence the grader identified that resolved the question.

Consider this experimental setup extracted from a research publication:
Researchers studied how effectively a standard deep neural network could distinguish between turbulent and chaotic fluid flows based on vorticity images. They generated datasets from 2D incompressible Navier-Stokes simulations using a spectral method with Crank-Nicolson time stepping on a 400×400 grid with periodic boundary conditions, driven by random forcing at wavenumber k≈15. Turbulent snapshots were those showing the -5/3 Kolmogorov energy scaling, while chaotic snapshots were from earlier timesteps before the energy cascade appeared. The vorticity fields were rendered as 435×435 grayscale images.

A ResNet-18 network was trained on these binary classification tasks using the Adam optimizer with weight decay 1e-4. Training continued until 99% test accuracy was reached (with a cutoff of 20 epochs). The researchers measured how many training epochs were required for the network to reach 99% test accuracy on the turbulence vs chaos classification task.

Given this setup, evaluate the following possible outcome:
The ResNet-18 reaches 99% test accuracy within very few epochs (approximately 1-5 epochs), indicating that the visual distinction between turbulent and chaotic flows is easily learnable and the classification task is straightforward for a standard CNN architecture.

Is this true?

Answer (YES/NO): YES